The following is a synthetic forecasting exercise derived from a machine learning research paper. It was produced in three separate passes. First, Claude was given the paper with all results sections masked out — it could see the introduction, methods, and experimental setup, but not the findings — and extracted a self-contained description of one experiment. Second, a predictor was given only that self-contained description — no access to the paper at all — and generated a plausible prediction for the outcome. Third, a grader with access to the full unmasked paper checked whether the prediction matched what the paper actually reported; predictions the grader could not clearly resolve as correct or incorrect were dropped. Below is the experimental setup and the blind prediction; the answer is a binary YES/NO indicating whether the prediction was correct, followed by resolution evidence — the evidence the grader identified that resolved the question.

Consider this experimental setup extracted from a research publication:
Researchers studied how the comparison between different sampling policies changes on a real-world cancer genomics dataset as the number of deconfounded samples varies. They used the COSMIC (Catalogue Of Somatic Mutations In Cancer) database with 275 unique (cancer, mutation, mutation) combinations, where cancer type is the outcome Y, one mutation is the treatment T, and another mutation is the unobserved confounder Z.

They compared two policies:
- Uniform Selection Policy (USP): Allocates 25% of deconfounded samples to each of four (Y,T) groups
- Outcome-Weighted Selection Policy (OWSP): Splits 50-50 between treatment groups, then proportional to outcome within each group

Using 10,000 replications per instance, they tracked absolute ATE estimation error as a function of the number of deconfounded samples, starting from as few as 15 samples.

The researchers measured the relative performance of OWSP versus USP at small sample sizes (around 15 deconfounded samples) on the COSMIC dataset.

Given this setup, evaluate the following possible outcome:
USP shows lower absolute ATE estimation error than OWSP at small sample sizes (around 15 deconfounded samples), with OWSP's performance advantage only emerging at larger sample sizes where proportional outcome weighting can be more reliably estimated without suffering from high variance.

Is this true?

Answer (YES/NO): NO